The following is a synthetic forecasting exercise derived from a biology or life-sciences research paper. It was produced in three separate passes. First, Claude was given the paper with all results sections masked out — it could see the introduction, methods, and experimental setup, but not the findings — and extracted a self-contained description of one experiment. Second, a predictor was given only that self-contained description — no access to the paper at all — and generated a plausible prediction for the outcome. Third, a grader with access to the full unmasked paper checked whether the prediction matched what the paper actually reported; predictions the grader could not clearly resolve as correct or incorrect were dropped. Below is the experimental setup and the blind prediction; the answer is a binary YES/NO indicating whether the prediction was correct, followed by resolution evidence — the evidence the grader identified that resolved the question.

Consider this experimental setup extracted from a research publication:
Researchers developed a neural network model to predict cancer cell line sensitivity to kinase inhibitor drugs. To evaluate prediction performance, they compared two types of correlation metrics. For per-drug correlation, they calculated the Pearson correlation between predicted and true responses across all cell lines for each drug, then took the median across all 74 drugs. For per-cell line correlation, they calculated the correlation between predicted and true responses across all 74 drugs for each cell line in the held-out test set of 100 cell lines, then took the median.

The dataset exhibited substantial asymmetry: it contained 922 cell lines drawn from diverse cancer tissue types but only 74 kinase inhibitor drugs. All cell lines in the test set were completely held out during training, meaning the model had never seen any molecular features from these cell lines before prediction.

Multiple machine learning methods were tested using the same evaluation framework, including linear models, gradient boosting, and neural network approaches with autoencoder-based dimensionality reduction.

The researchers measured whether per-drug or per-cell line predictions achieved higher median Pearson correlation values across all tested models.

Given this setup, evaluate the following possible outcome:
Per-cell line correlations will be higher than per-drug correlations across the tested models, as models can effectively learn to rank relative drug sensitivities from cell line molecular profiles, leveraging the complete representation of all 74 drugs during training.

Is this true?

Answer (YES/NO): YES